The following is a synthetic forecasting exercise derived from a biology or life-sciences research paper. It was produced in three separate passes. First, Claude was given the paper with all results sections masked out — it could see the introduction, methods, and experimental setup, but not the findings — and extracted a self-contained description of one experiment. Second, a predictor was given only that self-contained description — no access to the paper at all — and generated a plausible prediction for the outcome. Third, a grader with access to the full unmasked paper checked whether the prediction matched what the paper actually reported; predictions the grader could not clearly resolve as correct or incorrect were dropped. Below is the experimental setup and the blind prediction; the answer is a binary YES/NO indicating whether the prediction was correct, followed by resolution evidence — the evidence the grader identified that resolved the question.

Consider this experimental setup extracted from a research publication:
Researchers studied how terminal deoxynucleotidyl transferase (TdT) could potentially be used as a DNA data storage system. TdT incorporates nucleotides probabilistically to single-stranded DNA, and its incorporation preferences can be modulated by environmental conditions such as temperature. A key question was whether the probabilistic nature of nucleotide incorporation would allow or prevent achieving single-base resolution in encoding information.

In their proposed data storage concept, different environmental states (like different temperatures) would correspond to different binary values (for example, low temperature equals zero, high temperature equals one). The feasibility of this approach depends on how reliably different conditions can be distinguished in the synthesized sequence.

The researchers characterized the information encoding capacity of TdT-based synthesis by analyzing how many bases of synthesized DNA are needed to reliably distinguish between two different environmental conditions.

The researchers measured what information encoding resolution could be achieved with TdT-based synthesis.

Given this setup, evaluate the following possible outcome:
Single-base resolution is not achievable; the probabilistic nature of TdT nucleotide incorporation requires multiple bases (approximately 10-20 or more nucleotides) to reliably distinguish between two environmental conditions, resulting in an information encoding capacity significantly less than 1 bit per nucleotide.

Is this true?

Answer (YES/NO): YES